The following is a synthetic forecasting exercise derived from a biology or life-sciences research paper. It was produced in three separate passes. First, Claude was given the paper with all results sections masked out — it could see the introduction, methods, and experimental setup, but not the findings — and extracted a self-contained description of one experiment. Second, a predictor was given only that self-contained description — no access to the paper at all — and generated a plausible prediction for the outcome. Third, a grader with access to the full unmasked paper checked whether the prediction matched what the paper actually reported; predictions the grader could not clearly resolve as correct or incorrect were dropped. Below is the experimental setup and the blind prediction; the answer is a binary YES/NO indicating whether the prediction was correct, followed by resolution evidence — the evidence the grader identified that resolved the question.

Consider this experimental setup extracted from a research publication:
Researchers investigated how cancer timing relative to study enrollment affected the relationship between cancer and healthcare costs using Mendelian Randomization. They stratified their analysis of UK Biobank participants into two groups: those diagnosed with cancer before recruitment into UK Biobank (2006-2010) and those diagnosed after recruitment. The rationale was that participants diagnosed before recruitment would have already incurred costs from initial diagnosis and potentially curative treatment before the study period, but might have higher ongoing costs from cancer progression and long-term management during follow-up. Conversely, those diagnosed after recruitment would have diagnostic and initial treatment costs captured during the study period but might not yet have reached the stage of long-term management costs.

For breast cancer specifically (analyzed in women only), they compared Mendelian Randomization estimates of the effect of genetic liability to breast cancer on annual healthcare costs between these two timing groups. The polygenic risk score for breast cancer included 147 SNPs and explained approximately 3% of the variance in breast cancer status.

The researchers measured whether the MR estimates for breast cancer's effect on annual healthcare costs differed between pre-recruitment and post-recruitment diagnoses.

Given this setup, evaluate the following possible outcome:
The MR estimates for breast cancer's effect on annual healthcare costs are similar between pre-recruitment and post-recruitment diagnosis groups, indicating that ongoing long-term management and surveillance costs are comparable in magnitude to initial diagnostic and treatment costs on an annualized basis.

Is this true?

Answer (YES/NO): NO